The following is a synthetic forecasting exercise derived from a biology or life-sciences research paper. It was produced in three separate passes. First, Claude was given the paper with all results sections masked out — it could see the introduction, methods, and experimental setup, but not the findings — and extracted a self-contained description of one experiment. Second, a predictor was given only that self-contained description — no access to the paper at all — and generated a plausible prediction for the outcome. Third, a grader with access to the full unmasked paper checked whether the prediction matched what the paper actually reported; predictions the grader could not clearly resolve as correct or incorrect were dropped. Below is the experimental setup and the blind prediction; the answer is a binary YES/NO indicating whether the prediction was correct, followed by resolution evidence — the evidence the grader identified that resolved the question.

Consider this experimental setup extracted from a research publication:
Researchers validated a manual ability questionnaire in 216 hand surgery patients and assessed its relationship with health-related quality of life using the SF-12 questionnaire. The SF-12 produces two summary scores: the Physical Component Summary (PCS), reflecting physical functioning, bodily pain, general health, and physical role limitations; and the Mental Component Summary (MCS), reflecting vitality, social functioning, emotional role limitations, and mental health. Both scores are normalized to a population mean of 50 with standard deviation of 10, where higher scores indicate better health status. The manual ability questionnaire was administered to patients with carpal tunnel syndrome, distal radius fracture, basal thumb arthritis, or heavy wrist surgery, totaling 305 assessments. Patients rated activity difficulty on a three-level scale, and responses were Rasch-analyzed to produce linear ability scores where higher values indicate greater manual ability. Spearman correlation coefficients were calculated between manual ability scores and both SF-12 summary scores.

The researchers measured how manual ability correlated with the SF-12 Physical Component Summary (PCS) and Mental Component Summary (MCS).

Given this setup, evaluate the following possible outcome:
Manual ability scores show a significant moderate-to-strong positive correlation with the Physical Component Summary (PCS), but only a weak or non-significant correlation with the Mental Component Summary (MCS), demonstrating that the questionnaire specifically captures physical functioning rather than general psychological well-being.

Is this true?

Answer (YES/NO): YES